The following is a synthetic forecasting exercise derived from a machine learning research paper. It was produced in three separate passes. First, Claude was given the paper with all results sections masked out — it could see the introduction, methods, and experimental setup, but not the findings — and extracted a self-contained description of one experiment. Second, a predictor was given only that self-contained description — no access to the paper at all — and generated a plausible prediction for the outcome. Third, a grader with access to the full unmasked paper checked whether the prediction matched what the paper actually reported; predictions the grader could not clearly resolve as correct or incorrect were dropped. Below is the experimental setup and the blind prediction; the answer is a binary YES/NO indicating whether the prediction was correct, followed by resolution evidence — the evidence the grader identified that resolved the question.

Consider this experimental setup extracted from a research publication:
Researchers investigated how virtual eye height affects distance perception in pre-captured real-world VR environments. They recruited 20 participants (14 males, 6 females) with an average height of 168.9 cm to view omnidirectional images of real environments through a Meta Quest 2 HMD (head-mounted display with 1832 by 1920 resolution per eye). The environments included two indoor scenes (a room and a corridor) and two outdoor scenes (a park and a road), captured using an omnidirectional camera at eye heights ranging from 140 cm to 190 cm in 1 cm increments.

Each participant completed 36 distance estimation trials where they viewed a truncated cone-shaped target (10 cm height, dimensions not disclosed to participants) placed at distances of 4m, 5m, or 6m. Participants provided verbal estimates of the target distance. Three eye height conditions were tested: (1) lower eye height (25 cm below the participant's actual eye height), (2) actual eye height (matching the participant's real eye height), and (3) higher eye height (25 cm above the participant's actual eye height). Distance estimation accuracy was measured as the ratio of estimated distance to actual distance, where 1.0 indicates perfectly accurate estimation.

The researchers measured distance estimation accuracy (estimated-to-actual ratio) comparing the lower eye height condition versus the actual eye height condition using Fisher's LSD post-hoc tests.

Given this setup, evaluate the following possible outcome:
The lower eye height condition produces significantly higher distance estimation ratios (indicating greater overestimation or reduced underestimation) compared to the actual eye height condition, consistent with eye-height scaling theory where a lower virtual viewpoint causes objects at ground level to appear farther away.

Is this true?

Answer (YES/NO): NO